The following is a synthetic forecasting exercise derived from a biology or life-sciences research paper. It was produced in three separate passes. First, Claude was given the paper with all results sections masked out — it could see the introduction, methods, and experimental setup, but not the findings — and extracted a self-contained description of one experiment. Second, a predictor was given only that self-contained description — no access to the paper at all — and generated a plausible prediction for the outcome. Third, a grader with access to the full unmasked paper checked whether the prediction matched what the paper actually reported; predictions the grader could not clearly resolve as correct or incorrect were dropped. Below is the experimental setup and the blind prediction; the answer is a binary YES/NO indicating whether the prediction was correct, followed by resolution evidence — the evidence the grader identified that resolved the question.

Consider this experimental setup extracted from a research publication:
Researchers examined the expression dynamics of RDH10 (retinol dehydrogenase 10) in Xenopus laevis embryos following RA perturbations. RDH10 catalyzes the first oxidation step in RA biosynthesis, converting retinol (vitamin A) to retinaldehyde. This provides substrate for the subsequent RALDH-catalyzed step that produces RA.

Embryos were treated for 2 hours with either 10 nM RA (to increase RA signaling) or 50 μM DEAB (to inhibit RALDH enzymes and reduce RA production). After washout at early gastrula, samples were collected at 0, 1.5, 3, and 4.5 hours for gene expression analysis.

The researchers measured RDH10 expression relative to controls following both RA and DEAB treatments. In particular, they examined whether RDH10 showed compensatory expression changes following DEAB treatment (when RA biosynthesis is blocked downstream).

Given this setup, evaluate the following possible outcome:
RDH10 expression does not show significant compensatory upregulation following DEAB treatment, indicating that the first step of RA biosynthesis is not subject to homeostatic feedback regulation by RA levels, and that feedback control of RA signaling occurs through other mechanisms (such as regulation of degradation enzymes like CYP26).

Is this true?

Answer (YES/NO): NO